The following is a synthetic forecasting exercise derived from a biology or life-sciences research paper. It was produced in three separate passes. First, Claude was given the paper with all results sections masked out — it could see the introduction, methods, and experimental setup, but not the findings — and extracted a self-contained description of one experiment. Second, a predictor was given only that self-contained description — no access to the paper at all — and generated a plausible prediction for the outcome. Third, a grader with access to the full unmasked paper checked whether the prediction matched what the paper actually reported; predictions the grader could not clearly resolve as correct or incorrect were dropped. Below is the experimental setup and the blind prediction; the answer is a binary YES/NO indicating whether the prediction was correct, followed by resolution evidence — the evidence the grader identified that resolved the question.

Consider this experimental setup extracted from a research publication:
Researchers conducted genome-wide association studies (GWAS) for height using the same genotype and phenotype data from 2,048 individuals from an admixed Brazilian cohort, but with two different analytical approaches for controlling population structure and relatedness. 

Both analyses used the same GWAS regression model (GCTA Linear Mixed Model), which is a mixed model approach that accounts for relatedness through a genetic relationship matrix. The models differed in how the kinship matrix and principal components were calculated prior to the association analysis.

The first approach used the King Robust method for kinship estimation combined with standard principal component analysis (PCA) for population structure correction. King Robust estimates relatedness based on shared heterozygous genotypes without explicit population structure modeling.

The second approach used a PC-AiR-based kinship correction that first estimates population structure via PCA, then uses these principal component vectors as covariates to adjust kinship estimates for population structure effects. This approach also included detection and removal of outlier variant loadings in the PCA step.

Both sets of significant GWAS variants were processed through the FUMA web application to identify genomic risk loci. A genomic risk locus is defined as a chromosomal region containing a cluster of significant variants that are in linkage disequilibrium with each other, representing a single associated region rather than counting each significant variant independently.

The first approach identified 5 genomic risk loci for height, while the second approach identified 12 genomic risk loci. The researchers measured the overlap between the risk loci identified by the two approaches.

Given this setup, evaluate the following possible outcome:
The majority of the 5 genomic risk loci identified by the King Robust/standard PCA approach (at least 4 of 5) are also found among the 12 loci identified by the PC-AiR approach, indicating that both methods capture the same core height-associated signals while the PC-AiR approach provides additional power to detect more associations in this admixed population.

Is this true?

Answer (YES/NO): NO